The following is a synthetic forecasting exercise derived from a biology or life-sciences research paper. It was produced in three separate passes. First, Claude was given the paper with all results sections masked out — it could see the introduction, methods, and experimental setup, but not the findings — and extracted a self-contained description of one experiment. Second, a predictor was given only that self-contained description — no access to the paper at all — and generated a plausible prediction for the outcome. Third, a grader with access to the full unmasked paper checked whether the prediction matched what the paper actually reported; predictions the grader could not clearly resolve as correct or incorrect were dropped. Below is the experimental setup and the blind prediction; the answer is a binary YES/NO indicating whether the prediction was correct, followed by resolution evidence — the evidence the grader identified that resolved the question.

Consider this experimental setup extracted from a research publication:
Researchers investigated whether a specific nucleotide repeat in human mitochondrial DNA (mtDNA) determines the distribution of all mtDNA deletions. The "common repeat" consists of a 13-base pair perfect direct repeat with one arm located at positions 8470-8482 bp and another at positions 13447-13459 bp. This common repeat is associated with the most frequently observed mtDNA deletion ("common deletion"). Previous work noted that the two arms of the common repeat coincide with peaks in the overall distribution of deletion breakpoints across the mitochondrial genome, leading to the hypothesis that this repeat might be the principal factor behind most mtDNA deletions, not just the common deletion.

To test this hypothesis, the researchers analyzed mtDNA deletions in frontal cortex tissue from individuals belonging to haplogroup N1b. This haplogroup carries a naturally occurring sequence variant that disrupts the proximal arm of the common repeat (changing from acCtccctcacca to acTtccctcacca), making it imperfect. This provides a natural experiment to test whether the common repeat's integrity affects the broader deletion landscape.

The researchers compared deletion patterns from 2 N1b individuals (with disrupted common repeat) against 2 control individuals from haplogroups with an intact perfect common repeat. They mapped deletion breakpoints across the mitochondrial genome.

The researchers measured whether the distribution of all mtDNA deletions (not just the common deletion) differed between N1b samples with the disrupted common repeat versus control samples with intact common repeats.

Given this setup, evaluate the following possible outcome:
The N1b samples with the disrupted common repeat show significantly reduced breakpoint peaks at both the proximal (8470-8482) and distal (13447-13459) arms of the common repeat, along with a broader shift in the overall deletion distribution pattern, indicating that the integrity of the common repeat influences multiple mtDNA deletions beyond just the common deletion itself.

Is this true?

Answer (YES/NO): NO